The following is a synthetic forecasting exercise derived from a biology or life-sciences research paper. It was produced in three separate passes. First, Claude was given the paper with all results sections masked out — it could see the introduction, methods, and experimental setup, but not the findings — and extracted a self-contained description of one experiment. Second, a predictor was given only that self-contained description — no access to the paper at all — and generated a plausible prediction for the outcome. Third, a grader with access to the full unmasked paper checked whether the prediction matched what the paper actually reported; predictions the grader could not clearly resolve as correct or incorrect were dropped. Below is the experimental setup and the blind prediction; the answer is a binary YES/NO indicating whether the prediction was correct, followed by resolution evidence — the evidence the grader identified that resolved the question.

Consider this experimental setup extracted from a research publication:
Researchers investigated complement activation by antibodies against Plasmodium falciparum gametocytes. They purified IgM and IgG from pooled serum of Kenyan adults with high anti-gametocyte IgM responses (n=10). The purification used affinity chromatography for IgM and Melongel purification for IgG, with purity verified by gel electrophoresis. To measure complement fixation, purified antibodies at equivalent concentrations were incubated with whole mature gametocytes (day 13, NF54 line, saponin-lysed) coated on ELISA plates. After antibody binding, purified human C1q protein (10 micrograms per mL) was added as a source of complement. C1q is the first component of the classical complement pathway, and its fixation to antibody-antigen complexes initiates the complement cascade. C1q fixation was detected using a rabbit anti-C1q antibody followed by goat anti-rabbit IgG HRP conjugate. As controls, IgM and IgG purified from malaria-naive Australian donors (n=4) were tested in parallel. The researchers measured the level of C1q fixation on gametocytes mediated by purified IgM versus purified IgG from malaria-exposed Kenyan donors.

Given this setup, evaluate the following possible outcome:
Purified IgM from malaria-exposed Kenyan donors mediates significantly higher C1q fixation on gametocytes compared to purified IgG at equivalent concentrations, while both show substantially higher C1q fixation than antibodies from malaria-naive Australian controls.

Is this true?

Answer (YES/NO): NO